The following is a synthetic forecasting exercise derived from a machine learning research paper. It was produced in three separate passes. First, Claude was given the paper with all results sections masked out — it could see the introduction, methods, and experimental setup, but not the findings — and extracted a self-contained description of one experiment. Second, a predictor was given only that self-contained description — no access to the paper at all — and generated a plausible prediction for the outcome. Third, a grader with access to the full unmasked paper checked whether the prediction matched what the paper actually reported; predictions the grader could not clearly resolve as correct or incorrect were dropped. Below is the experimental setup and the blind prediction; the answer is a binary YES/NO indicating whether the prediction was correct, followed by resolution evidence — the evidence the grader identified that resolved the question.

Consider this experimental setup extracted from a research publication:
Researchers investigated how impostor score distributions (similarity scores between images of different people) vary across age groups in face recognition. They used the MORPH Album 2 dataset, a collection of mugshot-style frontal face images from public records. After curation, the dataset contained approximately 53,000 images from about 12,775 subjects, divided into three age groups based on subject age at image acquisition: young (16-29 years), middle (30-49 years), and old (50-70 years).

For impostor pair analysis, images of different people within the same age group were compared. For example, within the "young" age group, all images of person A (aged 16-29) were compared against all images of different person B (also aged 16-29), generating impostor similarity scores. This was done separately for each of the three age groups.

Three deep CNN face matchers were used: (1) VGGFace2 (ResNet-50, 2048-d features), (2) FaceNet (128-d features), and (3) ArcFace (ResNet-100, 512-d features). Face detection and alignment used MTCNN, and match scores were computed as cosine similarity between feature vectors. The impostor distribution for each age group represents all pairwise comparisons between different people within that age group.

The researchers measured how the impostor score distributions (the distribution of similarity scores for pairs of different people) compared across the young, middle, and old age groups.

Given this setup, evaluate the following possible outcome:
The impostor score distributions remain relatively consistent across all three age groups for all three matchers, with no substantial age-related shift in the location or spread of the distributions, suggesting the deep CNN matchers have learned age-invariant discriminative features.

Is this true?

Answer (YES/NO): NO